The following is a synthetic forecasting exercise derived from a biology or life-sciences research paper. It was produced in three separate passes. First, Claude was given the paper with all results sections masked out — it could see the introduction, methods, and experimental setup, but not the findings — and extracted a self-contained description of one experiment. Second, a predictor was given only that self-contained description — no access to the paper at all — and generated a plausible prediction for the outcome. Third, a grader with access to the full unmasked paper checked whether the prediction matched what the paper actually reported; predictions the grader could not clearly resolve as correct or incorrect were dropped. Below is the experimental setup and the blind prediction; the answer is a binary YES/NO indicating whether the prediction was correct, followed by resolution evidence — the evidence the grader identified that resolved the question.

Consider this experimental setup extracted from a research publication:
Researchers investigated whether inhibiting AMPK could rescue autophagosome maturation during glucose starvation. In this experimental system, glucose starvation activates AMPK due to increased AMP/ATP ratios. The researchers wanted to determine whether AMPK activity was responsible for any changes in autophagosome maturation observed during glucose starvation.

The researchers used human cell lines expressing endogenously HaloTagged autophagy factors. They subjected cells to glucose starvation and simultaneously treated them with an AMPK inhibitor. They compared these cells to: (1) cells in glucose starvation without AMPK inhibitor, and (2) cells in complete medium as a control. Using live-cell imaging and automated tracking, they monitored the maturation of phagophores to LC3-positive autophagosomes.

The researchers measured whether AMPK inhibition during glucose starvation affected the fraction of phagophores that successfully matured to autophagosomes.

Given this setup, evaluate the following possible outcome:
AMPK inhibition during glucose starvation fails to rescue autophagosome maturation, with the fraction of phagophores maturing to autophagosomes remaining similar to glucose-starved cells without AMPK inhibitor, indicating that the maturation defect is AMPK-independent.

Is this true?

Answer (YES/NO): NO